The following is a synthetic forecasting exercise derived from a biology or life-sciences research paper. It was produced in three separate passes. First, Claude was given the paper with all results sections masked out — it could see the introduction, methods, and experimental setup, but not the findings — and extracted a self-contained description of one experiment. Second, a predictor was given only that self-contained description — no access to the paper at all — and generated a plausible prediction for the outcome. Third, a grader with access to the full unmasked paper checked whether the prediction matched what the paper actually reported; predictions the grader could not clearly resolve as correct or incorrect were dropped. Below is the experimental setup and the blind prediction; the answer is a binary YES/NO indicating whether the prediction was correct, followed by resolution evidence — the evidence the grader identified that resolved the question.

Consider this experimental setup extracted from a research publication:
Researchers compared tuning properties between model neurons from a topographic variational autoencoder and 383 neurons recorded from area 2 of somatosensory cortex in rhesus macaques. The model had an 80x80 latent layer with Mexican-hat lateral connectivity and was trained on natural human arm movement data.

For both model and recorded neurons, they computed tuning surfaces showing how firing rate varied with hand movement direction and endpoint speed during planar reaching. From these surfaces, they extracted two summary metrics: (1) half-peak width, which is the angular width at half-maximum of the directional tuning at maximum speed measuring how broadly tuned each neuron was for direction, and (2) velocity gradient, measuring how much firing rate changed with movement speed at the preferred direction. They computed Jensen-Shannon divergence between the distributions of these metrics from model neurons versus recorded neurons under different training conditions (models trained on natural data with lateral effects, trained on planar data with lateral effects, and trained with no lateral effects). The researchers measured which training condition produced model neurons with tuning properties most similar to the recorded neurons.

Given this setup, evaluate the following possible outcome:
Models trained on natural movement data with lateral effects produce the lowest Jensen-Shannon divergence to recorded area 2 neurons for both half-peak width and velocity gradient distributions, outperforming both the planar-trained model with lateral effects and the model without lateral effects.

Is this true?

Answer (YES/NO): YES